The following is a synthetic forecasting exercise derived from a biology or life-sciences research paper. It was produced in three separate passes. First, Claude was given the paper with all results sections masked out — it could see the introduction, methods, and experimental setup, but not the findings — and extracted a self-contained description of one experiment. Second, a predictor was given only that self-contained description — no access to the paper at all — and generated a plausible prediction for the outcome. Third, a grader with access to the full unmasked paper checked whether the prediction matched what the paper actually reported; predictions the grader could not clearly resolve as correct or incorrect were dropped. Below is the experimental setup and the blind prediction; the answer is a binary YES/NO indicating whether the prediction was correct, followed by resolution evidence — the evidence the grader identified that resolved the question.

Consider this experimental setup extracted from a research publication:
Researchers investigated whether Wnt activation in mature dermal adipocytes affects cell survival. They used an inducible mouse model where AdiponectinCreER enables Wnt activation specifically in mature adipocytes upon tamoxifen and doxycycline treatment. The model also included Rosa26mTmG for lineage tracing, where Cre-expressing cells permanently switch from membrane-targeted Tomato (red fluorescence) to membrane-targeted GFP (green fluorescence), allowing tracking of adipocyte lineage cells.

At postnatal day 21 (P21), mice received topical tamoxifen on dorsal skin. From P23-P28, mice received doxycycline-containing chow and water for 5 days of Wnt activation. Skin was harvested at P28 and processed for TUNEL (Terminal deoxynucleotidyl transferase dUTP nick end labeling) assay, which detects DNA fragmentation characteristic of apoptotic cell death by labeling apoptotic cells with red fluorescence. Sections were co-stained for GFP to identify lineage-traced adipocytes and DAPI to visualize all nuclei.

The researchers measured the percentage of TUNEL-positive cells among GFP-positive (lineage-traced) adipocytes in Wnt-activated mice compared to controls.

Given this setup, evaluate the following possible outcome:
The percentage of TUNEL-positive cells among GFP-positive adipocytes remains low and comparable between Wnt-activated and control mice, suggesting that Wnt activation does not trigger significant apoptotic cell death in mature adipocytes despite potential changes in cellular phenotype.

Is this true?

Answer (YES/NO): YES